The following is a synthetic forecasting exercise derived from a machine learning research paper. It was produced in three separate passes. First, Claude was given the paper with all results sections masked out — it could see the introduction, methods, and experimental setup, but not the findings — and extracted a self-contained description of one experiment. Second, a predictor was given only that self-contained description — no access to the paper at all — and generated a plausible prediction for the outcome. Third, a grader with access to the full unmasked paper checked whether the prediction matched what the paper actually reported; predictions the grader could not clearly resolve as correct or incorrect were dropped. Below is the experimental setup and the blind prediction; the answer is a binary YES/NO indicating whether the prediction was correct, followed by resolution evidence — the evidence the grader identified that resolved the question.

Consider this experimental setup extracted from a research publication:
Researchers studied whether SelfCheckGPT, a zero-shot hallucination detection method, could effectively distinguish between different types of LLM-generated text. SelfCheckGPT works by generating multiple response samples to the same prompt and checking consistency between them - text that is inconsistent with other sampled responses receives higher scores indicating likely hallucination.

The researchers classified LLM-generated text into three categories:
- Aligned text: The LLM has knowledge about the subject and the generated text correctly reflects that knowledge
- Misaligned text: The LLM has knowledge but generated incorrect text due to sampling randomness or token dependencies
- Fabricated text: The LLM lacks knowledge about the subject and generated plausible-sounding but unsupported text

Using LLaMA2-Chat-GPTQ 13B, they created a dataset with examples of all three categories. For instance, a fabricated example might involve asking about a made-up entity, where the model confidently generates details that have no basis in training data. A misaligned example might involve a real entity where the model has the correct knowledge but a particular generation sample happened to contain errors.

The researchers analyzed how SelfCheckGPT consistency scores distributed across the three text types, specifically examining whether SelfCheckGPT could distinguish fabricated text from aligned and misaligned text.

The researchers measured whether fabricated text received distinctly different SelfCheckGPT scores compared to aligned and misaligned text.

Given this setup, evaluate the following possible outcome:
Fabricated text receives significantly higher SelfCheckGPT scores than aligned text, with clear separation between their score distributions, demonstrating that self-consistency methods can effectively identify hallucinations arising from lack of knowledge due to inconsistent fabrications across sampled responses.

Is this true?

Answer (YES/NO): NO